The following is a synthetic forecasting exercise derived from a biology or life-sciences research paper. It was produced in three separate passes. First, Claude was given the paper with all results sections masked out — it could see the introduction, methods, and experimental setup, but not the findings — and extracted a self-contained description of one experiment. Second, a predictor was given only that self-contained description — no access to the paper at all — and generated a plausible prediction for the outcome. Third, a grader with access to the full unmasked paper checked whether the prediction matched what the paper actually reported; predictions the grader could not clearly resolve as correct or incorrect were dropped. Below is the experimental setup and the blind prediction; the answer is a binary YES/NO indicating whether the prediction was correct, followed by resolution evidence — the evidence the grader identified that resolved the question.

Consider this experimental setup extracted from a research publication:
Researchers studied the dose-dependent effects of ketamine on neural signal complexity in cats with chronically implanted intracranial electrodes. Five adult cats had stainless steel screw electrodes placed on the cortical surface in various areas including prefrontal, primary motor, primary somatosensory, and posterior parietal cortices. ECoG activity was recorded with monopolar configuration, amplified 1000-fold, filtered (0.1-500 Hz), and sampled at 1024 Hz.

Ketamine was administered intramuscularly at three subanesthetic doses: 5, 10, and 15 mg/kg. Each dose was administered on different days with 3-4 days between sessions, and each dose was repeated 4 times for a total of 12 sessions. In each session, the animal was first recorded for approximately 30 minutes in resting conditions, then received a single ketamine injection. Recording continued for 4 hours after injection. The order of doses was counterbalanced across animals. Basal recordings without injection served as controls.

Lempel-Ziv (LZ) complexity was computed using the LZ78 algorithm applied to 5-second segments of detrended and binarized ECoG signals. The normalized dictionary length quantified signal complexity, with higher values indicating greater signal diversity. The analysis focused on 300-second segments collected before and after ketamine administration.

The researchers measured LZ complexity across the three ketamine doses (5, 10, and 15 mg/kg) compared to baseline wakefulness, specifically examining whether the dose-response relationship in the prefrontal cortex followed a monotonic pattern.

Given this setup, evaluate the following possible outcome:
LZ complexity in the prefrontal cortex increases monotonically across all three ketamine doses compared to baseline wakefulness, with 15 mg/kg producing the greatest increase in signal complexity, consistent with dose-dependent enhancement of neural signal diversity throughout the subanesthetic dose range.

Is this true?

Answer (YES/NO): NO